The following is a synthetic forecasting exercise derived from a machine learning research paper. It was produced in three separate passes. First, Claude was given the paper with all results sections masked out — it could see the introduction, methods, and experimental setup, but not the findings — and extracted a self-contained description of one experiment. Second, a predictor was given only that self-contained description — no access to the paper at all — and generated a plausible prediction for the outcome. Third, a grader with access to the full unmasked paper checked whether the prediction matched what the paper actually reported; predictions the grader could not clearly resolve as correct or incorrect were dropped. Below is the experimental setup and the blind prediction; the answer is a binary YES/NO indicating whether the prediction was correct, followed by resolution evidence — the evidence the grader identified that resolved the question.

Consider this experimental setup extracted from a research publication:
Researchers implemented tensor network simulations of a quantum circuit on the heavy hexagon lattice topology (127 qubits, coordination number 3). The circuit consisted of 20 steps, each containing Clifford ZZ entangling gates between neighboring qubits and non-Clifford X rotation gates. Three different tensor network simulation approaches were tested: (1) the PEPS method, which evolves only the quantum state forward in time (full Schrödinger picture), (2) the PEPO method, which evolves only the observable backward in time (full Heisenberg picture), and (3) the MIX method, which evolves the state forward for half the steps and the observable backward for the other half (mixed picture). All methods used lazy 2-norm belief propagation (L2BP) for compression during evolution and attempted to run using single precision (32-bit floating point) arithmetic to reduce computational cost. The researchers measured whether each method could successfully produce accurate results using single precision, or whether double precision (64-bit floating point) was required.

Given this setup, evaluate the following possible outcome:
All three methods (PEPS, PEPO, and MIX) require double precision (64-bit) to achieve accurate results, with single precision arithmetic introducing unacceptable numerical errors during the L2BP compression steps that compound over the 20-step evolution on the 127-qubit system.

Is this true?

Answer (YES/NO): NO